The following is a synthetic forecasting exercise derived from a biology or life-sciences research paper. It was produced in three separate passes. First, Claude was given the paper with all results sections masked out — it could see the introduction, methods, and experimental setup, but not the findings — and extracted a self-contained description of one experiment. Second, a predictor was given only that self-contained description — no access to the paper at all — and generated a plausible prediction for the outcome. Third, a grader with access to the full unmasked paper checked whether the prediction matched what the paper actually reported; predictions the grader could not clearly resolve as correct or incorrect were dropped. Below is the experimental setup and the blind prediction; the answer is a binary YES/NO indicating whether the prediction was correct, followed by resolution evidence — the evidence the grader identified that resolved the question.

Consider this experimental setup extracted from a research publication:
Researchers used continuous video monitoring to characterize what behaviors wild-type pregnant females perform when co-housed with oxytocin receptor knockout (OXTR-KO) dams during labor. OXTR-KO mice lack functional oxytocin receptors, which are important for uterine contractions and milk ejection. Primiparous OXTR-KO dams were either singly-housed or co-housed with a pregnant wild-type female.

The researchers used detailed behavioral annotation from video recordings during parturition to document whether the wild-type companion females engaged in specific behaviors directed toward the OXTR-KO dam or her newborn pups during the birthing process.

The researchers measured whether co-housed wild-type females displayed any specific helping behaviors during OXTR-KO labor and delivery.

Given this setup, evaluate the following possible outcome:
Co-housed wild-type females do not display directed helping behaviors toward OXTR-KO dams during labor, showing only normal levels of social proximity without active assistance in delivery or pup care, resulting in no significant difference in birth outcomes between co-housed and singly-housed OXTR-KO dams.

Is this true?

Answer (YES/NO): NO